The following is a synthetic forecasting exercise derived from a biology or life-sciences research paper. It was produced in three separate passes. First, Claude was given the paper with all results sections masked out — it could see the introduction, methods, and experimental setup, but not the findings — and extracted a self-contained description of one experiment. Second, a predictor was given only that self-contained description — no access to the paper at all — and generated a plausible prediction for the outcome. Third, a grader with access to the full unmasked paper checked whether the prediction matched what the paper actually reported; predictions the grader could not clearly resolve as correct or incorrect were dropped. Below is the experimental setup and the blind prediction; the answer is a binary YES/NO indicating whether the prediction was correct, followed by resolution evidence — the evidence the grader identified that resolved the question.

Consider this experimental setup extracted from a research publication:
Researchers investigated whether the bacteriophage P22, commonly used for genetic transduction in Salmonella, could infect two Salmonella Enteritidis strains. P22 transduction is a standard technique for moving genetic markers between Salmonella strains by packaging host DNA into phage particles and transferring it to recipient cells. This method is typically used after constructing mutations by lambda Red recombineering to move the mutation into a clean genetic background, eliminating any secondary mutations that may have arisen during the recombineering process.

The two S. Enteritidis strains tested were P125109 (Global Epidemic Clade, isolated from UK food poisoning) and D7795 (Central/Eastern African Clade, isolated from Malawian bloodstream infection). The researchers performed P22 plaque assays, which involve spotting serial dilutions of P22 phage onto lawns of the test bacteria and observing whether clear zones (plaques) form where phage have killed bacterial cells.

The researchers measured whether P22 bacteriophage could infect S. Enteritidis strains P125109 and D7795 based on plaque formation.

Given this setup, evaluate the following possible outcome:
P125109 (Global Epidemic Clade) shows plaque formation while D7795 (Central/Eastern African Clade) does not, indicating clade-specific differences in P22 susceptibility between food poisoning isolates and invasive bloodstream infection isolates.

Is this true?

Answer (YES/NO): NO